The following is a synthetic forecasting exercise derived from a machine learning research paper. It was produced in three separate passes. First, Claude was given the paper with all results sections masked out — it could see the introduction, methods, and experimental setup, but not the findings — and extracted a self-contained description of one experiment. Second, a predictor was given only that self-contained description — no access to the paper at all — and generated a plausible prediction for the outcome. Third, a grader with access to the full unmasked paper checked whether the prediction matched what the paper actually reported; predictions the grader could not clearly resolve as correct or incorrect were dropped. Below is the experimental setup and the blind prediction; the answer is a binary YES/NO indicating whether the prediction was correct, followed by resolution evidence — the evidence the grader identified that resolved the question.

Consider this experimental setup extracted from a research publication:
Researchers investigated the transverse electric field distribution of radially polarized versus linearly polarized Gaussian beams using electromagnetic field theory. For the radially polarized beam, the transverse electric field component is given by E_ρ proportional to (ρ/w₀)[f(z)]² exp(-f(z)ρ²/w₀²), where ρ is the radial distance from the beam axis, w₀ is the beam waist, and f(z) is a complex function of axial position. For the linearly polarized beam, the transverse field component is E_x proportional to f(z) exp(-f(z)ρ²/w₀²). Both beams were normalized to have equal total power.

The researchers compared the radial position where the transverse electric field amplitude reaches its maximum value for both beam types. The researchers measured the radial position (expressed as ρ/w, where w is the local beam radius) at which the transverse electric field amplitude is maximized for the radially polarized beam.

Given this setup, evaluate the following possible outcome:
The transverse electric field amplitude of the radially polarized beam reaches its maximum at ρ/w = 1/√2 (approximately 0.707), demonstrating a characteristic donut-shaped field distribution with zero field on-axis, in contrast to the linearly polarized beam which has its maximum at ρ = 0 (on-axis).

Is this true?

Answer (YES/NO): YES